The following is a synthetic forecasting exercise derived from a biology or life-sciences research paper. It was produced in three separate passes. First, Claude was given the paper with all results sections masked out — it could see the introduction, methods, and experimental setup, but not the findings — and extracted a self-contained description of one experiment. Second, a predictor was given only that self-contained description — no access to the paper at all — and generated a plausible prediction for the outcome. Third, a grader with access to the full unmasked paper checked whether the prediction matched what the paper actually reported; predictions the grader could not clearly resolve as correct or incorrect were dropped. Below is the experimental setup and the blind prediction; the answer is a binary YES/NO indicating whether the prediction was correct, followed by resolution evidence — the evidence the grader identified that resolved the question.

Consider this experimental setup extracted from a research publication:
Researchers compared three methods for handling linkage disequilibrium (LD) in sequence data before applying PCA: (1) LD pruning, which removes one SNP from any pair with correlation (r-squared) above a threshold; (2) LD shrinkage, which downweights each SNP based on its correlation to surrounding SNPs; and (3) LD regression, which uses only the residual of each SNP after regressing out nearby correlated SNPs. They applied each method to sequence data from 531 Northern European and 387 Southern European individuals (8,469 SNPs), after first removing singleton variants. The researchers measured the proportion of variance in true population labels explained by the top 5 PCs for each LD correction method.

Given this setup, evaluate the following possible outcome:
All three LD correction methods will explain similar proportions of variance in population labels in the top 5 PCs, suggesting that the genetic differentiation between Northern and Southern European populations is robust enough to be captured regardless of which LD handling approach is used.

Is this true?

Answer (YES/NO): YES